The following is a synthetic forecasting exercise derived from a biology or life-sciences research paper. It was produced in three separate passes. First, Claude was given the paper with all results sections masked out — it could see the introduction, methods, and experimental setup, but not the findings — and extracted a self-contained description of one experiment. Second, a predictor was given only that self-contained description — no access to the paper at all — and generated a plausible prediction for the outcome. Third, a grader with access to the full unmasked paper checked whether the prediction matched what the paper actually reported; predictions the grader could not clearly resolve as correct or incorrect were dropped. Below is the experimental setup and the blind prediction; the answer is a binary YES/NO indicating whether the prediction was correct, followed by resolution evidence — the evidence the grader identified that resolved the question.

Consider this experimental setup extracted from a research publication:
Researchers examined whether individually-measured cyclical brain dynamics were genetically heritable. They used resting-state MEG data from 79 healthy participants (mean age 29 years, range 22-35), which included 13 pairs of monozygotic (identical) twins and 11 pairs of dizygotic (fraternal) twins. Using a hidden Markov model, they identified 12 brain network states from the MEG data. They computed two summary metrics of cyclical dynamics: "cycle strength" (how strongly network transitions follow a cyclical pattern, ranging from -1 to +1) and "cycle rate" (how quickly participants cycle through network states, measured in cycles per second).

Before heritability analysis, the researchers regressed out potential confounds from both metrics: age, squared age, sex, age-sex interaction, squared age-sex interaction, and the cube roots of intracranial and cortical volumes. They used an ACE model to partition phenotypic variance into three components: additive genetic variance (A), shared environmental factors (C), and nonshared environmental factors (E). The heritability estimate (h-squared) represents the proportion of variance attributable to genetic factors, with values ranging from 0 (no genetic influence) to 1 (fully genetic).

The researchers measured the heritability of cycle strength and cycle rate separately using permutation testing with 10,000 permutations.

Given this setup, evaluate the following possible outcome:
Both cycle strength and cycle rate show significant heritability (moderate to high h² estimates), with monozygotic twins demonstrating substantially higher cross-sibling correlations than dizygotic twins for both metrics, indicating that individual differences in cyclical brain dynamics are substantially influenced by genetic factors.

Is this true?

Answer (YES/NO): NO